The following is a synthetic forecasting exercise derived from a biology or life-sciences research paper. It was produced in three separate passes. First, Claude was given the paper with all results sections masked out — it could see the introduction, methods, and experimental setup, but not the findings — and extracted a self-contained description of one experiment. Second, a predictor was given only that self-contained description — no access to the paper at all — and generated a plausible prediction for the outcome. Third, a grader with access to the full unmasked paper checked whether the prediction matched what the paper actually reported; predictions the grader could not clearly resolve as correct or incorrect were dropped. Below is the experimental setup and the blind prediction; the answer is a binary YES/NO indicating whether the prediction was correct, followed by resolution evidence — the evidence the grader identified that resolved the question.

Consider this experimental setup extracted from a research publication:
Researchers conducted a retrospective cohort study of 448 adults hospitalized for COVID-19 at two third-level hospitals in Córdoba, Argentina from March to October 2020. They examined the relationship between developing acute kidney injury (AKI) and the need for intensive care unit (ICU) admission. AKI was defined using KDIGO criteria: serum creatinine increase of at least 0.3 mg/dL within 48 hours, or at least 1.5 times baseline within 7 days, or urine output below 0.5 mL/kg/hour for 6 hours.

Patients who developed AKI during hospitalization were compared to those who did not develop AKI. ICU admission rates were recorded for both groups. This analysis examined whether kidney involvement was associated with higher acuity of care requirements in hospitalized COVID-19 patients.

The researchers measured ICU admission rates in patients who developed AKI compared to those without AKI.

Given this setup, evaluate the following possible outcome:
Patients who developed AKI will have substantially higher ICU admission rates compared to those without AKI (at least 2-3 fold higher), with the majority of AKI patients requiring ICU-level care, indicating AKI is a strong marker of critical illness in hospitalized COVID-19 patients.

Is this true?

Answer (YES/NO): YES